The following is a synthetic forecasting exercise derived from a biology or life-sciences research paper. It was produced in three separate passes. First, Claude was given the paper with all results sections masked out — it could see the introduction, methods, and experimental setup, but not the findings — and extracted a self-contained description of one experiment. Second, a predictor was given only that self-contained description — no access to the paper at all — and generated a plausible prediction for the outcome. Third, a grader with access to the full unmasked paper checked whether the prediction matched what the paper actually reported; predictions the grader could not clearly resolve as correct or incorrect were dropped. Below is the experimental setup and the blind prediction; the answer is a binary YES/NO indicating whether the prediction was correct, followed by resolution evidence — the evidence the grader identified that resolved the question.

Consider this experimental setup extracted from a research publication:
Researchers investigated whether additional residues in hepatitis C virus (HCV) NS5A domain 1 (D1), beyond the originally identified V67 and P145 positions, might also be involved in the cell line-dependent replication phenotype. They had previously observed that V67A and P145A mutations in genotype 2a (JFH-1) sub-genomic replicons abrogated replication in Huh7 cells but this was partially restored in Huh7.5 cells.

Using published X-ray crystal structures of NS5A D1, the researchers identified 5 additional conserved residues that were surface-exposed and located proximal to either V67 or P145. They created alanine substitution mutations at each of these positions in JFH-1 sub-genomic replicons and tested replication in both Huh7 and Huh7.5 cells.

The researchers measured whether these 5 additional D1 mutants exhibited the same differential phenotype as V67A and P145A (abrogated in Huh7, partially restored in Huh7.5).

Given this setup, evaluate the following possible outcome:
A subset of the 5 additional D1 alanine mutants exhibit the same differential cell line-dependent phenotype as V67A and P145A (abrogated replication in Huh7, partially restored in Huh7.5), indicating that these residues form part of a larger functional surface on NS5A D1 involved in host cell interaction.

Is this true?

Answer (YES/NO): NO